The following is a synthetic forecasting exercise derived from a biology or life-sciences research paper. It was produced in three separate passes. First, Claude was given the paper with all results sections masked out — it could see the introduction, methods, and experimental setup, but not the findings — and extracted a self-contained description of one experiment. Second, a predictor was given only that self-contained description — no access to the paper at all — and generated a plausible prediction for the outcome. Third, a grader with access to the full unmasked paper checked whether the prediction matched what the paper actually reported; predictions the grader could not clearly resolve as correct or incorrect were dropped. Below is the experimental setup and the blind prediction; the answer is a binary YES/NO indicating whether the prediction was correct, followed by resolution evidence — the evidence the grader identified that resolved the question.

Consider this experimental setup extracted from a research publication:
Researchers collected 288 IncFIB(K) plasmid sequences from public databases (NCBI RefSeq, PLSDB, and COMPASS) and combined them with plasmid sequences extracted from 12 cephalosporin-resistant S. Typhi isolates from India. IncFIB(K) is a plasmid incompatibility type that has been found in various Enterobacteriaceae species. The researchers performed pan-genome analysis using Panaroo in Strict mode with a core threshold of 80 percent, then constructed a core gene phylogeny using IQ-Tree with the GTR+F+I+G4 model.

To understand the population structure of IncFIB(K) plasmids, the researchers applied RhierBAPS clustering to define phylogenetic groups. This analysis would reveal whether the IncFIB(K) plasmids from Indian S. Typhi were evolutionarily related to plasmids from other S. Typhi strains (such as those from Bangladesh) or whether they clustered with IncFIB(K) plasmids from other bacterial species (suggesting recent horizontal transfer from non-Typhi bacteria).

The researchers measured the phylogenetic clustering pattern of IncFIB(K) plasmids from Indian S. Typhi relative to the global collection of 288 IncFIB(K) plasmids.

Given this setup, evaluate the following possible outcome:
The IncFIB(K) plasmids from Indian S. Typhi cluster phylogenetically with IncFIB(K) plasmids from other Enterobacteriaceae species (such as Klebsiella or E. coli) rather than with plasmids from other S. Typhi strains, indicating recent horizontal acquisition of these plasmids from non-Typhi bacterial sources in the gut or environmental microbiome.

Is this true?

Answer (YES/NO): NO